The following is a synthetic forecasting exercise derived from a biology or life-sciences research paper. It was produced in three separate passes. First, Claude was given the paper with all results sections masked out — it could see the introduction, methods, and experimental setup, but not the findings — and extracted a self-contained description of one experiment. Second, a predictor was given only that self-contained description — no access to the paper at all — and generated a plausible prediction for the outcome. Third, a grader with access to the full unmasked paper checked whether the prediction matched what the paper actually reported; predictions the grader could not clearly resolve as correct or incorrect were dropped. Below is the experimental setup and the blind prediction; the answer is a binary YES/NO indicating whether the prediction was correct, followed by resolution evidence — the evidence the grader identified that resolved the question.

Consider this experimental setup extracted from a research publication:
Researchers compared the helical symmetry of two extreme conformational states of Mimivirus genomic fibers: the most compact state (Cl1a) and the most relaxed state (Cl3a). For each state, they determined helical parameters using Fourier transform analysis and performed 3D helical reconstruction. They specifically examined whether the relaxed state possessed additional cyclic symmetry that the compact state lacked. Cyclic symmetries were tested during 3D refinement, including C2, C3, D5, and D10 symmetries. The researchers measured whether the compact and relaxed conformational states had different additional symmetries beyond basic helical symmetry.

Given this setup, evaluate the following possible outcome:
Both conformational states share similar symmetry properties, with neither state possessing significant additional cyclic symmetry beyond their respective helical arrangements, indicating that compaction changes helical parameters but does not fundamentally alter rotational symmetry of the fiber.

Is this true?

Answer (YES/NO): NO